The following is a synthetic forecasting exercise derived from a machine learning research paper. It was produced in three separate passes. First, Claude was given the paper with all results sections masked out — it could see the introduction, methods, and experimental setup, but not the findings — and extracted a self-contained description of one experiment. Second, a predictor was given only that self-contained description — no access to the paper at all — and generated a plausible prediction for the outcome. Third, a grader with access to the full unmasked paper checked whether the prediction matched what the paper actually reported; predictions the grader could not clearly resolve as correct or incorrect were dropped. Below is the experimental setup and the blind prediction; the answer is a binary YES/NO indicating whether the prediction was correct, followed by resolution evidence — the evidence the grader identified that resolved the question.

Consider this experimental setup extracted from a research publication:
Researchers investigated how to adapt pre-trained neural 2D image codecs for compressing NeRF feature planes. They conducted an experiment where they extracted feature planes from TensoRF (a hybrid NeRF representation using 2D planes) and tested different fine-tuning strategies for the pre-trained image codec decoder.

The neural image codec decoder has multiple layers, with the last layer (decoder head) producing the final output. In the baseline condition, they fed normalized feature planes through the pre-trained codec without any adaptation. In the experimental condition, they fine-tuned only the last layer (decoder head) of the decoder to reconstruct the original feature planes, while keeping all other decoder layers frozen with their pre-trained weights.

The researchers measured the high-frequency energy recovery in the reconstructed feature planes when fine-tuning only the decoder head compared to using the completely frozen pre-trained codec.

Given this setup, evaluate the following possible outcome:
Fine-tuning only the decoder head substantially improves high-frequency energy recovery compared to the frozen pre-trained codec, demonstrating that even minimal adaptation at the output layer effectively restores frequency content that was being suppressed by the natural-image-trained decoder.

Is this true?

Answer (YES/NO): YES